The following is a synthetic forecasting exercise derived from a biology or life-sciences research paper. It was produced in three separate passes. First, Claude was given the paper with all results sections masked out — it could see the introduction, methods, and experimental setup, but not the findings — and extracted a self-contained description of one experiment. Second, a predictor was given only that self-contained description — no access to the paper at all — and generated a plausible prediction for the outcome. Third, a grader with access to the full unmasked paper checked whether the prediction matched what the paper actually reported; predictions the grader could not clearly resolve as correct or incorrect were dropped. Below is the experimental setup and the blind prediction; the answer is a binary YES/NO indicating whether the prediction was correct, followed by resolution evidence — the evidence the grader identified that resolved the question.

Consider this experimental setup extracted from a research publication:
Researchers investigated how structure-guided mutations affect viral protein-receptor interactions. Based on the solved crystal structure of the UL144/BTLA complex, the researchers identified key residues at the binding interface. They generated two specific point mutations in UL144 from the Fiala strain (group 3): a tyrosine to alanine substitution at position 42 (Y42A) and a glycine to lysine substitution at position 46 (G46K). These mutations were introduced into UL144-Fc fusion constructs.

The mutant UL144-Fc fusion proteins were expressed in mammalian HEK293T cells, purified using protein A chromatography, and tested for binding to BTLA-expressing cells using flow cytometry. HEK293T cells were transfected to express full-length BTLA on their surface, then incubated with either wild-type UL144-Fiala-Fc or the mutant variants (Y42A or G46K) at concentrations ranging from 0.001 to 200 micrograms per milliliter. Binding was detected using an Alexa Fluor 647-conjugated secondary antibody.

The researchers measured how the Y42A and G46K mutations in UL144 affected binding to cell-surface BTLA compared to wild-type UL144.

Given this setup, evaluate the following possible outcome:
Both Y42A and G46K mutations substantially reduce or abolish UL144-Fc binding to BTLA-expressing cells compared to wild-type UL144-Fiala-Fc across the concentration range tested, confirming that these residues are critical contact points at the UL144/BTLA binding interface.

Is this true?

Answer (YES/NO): NO